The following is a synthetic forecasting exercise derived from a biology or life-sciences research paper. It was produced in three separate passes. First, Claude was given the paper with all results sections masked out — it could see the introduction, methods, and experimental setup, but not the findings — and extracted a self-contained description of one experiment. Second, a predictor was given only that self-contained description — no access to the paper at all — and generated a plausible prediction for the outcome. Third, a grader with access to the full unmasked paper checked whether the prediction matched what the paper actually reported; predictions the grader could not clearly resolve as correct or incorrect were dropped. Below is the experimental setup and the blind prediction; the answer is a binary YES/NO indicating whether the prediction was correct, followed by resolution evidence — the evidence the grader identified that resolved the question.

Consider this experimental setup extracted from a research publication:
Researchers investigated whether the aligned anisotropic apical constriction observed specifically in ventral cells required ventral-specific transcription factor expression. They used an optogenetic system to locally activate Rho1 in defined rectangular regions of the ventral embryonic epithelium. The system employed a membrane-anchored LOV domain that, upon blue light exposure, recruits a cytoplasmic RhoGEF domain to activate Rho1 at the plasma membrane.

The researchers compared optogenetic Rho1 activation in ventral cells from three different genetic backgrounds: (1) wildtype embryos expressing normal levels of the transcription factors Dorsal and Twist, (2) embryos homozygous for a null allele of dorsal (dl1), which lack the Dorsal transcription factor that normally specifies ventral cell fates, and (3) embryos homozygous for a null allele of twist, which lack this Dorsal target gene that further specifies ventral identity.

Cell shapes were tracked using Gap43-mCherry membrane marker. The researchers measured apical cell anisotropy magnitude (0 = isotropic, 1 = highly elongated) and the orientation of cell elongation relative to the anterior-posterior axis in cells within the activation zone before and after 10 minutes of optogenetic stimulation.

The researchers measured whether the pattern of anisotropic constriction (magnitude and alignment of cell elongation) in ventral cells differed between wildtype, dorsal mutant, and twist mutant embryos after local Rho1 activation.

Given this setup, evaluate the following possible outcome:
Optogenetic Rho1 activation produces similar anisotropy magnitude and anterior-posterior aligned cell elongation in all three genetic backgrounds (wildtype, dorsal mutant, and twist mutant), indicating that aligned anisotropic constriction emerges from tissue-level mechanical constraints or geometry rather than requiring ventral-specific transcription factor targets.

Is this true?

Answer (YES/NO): NO